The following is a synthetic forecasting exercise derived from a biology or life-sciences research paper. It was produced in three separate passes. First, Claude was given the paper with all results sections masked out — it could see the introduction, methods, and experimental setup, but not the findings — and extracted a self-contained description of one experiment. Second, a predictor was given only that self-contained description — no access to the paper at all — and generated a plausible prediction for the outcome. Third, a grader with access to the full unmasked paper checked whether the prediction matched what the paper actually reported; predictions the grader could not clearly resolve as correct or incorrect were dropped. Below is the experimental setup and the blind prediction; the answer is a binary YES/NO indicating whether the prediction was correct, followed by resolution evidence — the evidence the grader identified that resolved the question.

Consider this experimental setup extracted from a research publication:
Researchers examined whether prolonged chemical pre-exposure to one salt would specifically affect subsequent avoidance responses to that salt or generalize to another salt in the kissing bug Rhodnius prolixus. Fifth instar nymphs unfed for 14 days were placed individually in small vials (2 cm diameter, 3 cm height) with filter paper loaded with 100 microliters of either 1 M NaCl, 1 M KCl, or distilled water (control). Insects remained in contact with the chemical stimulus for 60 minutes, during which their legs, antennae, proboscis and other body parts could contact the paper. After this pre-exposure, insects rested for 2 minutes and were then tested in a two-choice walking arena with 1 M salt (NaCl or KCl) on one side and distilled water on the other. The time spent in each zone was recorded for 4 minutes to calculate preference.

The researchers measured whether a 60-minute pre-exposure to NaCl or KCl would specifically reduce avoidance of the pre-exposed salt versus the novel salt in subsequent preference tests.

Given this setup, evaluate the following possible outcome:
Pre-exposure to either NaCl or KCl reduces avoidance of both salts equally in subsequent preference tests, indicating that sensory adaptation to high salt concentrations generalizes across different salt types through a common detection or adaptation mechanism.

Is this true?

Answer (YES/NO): NO